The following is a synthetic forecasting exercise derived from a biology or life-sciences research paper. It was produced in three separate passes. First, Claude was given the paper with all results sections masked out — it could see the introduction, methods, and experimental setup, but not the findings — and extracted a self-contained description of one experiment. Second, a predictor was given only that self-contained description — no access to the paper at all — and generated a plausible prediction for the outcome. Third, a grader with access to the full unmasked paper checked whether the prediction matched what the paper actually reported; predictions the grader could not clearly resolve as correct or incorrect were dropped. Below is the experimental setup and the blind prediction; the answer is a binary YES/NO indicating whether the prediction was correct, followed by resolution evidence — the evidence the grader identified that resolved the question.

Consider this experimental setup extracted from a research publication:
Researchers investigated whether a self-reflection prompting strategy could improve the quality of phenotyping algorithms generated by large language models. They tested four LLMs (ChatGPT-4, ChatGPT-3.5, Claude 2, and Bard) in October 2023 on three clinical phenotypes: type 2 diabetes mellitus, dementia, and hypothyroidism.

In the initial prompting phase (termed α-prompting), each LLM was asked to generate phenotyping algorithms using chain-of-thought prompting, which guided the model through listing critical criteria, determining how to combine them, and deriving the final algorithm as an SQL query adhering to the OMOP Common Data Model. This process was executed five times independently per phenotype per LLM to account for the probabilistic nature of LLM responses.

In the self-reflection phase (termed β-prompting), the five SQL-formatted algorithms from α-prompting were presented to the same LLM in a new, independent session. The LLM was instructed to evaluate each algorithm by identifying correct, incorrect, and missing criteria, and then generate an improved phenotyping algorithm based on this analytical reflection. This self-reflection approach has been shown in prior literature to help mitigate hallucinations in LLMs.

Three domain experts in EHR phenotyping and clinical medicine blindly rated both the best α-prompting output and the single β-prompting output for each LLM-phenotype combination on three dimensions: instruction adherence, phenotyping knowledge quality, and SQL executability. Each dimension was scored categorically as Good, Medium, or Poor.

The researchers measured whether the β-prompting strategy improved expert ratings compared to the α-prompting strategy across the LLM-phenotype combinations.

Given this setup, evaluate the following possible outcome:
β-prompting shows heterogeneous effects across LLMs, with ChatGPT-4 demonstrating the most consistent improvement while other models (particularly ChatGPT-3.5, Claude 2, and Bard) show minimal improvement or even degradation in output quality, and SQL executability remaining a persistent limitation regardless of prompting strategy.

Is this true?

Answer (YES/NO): NO